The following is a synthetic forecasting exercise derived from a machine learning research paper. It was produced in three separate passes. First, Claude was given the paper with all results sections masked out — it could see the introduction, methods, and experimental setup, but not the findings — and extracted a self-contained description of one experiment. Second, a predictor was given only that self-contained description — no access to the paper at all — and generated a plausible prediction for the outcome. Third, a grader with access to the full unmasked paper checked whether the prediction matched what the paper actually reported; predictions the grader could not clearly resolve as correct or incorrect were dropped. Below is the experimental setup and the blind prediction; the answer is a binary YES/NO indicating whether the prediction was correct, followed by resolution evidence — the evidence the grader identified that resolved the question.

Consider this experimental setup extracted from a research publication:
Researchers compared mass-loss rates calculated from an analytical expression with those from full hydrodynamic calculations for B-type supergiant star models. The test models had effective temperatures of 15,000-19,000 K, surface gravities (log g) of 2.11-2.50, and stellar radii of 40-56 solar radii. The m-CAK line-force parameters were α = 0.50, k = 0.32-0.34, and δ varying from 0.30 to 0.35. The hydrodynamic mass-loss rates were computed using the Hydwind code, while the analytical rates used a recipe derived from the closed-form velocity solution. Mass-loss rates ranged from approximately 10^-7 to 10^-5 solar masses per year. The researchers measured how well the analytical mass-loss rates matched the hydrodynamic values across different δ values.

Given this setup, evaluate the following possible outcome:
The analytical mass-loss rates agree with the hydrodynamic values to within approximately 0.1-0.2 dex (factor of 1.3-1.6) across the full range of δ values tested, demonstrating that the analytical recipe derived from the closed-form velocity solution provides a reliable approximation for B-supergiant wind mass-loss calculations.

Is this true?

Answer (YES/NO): YES